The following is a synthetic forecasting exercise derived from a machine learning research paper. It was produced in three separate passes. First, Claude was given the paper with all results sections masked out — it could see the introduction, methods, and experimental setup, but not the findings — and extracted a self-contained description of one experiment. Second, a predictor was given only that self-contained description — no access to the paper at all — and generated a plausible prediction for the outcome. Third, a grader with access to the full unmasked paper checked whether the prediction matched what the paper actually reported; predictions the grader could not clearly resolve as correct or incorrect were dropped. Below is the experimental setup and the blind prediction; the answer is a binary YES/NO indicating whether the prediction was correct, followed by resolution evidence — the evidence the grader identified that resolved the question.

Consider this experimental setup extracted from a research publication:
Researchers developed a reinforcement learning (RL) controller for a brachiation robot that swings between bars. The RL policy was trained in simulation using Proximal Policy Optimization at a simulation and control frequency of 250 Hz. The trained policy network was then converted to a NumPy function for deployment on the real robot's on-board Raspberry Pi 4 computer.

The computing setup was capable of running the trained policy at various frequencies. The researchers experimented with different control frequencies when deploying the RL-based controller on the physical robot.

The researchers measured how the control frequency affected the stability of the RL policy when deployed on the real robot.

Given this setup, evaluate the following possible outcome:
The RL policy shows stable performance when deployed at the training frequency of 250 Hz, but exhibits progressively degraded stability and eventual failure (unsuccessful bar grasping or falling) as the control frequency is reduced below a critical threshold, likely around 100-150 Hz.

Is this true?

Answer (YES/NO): NO